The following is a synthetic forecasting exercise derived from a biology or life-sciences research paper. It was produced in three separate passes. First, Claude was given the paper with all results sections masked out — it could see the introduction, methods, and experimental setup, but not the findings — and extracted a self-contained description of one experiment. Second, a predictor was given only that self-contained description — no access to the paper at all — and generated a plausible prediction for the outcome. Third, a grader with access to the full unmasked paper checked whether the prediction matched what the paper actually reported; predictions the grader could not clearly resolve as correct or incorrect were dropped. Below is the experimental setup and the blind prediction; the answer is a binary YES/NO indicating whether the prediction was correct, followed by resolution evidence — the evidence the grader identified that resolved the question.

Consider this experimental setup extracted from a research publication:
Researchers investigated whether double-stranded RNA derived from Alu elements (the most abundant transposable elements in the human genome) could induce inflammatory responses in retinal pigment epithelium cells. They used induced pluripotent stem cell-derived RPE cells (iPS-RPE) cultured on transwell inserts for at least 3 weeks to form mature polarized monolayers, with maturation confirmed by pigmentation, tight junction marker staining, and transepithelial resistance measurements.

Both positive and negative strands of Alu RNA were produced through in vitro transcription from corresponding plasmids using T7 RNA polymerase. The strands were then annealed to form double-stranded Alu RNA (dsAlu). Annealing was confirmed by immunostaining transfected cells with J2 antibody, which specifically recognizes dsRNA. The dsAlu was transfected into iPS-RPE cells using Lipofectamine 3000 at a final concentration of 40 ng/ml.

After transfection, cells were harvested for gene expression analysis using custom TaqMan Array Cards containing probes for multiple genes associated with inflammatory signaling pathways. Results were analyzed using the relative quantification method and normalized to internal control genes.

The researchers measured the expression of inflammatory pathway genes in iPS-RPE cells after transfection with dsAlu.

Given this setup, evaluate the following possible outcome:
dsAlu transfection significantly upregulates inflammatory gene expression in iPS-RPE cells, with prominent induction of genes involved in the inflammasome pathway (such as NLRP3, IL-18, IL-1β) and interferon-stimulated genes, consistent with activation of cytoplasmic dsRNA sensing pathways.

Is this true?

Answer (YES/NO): NO